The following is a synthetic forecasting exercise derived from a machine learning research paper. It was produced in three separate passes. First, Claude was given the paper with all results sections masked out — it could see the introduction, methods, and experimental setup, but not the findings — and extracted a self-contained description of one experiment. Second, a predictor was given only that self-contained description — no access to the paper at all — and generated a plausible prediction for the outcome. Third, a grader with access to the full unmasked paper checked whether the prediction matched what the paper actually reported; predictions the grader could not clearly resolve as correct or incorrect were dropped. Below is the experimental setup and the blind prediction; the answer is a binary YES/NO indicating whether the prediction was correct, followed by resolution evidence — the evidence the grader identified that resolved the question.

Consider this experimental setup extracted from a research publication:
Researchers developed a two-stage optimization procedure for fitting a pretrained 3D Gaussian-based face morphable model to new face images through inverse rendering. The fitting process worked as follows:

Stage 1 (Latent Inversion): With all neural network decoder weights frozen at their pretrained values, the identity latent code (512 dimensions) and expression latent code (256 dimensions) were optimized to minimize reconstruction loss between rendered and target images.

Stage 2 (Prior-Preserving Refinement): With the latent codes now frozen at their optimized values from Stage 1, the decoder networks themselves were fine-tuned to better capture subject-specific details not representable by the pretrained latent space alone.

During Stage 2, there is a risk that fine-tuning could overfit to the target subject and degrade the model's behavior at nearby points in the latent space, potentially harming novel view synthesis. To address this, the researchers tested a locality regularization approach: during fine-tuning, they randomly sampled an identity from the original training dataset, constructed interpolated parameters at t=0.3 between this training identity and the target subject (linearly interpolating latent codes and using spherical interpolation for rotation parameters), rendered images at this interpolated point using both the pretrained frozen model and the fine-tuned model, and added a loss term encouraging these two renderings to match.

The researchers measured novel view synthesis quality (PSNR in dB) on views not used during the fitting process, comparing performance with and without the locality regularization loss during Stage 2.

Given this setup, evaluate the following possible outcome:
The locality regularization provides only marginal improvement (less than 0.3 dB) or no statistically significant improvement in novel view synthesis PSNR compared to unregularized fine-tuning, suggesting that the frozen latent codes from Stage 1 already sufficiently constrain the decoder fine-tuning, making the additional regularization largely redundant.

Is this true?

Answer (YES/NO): NO